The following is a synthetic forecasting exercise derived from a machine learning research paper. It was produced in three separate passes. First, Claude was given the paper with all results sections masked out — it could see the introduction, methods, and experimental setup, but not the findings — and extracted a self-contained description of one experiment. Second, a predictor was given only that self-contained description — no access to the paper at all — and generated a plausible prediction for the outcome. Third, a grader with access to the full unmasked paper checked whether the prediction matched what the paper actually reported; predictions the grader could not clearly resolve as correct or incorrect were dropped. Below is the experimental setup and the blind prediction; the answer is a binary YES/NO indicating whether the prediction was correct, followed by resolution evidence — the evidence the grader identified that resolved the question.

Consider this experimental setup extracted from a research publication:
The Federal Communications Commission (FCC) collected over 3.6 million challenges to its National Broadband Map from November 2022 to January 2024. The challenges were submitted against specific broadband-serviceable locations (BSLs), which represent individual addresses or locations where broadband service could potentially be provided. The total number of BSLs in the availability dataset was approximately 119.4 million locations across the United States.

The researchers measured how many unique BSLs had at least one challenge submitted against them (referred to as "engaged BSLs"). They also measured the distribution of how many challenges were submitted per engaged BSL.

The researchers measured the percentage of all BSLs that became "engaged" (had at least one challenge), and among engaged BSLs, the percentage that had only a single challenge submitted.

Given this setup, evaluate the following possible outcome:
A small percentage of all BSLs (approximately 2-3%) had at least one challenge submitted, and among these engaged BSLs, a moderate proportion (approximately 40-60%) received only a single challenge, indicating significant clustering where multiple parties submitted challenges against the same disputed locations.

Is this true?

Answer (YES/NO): NO